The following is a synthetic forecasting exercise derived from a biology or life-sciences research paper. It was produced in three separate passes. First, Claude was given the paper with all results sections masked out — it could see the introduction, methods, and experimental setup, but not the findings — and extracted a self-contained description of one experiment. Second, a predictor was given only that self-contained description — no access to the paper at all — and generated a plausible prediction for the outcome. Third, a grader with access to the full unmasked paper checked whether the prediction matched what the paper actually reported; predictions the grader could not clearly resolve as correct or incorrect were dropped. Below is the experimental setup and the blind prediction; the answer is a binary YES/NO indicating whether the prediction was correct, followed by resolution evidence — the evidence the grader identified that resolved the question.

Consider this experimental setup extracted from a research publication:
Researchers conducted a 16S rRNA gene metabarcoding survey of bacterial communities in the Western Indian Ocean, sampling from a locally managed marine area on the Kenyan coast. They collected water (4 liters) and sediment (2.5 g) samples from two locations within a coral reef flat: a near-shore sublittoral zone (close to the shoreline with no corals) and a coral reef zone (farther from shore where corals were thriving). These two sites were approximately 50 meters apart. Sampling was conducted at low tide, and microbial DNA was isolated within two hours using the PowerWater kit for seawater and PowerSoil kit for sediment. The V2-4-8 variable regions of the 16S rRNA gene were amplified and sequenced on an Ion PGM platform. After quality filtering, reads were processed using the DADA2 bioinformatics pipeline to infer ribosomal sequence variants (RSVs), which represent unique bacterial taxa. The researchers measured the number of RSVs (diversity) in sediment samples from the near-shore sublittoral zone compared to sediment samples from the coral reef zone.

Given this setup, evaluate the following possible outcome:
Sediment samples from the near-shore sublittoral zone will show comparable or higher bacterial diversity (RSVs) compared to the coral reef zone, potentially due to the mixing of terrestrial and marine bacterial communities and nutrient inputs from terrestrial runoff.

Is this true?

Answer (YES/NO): YES